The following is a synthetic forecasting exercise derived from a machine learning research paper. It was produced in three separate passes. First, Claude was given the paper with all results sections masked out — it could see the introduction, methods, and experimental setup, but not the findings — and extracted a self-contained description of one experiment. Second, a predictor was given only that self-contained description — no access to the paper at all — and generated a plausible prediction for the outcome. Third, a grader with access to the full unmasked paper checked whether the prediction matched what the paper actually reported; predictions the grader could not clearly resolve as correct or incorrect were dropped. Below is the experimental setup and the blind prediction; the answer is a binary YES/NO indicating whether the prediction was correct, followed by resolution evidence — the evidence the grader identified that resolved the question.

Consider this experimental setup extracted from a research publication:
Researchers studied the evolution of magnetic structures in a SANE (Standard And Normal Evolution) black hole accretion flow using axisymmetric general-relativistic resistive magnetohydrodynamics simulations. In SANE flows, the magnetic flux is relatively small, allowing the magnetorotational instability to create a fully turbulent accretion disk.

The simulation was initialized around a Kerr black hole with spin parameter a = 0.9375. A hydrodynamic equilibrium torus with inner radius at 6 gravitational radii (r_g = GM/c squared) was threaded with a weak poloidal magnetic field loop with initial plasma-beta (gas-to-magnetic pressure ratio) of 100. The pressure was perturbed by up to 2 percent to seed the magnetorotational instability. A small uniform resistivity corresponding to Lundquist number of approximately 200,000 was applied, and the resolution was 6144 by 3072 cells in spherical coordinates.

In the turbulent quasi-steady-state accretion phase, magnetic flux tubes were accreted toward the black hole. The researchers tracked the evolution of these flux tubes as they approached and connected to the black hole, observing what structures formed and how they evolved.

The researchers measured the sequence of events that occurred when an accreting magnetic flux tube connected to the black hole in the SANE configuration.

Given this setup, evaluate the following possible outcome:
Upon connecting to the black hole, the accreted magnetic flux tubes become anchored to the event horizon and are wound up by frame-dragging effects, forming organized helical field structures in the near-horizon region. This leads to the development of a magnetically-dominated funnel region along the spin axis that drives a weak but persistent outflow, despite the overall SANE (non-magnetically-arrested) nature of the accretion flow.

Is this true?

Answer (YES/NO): NO